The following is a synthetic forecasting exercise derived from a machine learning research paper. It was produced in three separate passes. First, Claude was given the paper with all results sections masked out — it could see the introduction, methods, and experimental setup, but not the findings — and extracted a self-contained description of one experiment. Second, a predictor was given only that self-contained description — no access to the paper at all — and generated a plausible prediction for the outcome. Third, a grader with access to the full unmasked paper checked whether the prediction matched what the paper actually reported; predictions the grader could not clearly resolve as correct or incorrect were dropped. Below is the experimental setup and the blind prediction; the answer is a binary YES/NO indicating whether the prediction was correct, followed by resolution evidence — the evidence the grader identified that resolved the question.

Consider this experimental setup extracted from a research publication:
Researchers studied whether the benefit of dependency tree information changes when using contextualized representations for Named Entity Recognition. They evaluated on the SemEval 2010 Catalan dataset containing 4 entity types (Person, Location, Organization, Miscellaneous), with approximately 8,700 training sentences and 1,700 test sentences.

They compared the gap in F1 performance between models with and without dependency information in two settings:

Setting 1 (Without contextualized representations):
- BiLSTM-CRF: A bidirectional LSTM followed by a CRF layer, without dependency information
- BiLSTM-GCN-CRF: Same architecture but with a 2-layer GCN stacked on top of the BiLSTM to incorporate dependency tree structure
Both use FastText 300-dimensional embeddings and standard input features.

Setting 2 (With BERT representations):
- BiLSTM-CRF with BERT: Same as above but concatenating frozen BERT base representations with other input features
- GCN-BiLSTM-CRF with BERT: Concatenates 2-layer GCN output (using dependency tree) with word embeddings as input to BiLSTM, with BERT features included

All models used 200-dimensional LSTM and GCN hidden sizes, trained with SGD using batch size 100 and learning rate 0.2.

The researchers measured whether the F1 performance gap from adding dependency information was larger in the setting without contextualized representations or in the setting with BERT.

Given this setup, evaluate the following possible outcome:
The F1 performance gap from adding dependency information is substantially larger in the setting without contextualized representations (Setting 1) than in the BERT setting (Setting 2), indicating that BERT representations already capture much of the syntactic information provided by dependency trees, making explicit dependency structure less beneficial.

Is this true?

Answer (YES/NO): YES